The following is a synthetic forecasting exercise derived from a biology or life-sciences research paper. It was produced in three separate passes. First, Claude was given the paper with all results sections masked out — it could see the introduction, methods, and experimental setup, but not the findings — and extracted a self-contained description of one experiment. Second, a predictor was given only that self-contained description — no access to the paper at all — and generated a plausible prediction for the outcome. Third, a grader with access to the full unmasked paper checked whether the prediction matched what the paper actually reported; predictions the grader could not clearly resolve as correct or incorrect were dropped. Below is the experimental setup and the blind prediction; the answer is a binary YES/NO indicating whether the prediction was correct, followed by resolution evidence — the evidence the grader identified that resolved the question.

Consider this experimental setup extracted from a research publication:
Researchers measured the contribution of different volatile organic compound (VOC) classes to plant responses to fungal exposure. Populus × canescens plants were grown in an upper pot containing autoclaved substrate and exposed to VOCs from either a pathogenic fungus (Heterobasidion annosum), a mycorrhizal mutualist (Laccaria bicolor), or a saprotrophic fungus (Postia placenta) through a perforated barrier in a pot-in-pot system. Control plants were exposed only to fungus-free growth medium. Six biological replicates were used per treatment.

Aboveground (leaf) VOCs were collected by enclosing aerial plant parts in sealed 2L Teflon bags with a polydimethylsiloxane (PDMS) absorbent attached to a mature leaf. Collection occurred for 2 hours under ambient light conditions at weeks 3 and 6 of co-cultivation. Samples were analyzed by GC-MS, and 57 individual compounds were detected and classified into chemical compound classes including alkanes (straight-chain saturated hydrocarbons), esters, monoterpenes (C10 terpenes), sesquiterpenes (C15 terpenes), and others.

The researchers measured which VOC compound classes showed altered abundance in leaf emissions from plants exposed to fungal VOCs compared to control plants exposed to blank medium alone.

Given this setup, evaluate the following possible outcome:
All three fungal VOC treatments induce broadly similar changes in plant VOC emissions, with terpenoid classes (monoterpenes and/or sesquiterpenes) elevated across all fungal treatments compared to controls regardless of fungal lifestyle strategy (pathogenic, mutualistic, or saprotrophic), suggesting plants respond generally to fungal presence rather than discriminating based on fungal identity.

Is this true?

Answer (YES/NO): NO